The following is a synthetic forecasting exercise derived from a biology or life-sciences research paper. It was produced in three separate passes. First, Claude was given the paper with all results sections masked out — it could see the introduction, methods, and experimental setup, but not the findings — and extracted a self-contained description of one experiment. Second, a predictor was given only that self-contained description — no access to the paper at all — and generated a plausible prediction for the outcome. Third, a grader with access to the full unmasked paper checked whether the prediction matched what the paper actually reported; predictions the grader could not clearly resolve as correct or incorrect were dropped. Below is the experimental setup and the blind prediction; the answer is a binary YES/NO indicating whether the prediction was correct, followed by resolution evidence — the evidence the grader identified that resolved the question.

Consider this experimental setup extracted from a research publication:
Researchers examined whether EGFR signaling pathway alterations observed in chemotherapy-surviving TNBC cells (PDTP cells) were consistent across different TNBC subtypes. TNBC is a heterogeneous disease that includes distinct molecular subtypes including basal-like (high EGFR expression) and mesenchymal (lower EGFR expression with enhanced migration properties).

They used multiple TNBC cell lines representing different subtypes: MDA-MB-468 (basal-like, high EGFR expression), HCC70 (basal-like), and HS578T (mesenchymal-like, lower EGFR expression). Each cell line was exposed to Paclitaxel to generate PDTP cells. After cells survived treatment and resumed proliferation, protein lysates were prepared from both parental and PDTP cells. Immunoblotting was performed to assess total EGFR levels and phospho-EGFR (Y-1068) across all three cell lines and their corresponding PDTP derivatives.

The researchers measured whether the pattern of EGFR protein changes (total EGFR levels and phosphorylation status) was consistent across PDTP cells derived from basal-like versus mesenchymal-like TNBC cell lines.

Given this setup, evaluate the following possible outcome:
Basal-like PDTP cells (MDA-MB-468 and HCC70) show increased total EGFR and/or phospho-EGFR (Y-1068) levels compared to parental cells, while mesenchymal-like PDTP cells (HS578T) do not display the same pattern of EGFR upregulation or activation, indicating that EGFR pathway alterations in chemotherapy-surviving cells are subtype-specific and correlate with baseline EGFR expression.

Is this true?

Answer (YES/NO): NO